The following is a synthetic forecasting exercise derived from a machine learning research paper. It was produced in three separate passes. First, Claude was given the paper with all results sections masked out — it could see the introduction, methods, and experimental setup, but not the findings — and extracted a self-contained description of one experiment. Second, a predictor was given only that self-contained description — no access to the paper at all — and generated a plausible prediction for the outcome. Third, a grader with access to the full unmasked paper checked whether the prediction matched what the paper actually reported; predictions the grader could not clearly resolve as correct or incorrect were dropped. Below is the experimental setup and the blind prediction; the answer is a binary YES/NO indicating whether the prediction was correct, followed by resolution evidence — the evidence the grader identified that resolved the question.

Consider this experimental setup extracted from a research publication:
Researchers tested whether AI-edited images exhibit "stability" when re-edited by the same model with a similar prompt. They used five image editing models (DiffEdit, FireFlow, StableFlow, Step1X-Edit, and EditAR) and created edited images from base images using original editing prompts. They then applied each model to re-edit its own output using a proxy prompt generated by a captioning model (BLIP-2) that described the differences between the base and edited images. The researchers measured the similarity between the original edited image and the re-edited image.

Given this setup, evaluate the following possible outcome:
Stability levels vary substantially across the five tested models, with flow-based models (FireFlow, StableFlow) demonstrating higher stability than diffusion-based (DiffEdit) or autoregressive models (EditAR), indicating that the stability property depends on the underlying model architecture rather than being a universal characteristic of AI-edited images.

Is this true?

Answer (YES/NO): NO